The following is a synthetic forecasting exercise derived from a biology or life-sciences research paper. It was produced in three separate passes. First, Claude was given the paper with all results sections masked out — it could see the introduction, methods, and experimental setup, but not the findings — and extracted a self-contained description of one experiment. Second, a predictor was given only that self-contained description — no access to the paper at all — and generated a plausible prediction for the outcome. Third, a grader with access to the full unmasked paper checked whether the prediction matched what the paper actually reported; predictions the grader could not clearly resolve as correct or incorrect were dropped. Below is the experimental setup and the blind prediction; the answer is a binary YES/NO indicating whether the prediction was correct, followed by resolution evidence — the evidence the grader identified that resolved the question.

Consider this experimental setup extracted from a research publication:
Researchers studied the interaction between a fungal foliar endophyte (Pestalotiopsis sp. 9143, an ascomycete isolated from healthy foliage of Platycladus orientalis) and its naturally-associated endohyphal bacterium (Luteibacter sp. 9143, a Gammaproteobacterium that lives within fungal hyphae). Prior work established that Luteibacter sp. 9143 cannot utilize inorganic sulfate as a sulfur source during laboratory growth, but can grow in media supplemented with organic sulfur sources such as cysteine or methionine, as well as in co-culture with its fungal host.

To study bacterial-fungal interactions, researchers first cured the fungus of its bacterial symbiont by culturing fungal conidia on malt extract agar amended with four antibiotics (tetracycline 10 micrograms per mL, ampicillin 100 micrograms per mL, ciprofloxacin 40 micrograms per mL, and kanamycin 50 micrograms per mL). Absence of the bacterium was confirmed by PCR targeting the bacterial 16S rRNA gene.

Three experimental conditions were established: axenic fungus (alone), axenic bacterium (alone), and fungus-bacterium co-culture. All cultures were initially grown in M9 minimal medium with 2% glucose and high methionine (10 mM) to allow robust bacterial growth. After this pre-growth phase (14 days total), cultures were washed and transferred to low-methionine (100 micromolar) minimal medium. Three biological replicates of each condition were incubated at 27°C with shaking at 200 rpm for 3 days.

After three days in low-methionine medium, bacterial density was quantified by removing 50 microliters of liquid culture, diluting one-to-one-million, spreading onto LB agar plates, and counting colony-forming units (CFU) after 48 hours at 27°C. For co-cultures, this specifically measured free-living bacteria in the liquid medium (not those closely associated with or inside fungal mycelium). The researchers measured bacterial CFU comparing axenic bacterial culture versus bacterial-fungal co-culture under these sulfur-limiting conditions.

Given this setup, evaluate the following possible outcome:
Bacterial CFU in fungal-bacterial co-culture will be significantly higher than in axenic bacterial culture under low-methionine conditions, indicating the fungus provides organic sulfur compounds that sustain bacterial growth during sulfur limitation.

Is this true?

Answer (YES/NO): YES